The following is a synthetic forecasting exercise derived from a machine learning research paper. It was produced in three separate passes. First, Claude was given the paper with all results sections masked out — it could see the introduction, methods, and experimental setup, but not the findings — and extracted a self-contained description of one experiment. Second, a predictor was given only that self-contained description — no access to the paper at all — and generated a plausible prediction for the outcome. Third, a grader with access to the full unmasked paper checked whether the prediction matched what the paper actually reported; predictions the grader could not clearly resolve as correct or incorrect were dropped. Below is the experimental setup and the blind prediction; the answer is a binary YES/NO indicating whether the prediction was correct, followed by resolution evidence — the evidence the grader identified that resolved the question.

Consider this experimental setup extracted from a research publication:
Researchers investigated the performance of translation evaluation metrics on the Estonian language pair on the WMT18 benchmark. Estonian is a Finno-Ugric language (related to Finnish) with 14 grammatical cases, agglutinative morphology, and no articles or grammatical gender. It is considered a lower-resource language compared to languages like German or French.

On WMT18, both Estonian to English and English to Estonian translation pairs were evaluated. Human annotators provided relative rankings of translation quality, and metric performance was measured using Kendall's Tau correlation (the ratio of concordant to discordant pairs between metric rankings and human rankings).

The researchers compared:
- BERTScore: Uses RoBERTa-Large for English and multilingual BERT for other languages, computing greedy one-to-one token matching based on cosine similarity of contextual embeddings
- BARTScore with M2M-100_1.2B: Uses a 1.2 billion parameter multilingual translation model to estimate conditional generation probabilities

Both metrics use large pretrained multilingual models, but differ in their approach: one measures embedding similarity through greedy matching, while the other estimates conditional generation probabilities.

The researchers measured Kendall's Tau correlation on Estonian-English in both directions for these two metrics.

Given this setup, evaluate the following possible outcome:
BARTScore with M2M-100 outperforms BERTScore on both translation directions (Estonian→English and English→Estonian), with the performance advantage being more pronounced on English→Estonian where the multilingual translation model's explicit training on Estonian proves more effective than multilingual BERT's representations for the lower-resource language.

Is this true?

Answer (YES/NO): NO